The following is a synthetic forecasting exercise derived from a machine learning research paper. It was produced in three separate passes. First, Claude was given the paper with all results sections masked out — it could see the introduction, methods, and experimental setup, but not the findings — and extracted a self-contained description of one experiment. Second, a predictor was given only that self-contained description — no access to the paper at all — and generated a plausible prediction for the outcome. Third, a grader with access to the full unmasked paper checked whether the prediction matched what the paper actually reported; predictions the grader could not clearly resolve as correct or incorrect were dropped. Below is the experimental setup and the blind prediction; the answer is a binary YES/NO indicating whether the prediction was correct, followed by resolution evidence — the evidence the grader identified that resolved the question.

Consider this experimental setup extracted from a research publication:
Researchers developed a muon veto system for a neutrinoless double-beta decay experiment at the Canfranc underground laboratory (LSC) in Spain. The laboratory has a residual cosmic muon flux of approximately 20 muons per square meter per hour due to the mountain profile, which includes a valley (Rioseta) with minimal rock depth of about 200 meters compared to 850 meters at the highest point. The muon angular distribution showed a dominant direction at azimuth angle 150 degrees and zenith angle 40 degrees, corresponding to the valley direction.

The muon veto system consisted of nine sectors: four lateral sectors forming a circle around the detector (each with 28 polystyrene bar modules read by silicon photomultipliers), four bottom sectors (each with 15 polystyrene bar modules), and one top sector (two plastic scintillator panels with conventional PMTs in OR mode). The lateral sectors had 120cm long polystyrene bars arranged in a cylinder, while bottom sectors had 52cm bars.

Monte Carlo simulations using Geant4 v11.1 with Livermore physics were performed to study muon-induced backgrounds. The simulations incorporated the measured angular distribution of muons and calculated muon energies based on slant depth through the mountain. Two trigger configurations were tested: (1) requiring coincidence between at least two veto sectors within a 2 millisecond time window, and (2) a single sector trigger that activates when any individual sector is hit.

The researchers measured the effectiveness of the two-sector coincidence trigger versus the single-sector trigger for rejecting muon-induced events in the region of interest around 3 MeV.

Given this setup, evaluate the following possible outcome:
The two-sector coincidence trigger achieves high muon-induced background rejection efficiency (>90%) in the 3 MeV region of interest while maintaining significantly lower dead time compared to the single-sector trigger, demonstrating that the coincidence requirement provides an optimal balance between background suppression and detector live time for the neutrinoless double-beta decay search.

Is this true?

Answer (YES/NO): NO